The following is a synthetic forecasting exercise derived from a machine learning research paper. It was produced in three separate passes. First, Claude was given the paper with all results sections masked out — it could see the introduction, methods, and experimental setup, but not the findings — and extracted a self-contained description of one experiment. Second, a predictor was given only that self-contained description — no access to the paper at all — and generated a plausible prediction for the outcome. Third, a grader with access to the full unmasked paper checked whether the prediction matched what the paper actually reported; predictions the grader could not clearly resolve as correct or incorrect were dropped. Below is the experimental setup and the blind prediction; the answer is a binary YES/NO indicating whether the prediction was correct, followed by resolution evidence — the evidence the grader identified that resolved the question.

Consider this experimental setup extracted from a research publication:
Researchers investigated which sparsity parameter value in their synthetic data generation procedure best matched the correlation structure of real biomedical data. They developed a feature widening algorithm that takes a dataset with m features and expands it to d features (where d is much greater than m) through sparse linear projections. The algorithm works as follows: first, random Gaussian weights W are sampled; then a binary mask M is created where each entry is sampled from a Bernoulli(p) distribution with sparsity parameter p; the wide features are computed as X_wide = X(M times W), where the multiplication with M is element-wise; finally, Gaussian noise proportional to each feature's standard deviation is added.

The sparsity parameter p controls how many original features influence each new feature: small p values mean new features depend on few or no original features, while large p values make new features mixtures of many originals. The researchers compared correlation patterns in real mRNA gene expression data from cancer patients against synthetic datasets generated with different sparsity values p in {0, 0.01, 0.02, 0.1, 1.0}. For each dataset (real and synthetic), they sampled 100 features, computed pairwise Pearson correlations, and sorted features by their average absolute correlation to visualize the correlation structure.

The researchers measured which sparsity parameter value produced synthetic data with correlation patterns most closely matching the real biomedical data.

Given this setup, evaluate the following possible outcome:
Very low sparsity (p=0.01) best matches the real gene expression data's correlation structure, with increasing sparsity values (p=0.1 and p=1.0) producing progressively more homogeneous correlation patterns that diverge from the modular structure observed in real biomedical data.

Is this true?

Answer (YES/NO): NO